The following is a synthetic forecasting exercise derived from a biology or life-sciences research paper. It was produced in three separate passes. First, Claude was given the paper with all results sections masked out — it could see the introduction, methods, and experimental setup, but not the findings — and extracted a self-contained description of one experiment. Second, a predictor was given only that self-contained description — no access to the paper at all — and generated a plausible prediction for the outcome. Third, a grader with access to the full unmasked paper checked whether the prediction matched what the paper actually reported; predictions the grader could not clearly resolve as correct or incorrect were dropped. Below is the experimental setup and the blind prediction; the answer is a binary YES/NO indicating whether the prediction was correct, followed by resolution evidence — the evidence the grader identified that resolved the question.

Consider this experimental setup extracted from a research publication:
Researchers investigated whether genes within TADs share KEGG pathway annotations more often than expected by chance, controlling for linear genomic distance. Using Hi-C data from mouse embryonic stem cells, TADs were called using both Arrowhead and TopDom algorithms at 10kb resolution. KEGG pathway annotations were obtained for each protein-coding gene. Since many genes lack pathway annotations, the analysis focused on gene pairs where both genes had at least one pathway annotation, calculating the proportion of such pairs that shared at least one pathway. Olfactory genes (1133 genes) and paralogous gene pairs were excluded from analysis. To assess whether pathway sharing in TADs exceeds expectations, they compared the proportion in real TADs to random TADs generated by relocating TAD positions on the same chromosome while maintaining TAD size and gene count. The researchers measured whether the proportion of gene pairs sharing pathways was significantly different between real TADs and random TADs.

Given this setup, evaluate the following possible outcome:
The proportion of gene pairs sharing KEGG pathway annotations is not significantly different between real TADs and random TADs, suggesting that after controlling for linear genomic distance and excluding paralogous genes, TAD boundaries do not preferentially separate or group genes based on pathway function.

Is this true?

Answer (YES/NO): YES